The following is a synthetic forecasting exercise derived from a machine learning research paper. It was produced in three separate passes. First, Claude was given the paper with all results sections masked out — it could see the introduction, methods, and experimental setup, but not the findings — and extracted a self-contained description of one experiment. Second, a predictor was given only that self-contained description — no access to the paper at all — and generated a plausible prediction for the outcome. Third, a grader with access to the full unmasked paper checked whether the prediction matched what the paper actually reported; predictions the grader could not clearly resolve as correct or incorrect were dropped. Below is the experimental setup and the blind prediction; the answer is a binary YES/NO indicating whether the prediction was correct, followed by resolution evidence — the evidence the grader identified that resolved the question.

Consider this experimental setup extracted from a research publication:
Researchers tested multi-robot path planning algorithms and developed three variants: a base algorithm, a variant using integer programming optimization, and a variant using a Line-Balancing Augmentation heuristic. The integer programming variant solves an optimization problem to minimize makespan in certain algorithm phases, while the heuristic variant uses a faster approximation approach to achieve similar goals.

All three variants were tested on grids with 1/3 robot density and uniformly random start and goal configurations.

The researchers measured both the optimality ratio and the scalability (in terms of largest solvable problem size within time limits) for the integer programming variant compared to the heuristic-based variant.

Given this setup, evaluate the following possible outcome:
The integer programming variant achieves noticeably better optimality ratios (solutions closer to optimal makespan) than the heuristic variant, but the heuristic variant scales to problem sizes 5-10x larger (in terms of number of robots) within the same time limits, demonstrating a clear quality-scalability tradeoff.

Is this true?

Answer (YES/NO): NO